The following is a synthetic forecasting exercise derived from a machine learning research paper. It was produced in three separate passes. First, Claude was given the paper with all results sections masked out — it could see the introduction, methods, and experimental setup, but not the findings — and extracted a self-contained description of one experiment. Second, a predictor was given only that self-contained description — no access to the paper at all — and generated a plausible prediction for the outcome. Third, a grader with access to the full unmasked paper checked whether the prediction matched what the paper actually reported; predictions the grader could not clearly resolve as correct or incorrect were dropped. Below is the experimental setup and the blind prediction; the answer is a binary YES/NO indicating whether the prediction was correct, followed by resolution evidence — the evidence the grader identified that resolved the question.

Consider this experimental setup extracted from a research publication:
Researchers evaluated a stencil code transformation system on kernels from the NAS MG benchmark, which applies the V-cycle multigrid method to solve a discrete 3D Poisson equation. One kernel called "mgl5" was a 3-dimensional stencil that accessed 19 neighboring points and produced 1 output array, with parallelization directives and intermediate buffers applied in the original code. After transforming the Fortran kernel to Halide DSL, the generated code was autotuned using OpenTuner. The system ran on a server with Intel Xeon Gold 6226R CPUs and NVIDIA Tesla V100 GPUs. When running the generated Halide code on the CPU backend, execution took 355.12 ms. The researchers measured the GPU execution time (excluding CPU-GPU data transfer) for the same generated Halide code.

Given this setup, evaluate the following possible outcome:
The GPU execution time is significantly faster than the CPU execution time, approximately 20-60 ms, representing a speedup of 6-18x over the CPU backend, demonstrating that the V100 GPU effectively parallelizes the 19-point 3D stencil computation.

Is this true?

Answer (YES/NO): NO